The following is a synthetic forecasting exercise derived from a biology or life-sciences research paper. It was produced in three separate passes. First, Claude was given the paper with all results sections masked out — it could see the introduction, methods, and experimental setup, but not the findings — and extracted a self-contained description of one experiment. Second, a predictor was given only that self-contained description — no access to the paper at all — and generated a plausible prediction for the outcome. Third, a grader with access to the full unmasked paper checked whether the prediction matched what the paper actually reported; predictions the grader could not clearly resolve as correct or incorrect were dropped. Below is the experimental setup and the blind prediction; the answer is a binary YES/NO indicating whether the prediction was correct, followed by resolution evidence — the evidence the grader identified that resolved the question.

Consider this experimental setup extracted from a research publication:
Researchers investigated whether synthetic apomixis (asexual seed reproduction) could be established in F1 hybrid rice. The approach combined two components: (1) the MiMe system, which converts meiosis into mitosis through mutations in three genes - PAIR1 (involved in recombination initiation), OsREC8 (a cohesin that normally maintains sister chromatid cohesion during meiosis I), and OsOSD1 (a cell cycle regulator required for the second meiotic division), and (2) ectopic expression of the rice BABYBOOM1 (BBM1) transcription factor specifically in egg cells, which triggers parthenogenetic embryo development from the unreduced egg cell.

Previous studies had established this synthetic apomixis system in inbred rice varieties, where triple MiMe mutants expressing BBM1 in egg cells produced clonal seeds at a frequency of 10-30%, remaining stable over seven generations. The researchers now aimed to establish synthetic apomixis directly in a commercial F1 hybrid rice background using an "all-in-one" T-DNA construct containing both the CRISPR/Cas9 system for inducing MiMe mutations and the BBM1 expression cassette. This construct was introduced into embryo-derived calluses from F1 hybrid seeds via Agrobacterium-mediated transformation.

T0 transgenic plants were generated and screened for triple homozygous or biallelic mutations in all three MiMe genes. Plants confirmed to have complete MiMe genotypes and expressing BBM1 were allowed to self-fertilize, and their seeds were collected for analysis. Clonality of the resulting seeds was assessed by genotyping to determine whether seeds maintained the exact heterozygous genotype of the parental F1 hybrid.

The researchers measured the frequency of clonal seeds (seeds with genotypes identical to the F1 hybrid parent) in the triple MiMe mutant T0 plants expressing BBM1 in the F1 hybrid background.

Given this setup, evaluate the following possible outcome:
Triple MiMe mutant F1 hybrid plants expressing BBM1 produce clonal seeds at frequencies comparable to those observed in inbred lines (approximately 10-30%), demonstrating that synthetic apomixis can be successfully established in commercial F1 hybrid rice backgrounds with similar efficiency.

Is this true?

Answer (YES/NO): NO